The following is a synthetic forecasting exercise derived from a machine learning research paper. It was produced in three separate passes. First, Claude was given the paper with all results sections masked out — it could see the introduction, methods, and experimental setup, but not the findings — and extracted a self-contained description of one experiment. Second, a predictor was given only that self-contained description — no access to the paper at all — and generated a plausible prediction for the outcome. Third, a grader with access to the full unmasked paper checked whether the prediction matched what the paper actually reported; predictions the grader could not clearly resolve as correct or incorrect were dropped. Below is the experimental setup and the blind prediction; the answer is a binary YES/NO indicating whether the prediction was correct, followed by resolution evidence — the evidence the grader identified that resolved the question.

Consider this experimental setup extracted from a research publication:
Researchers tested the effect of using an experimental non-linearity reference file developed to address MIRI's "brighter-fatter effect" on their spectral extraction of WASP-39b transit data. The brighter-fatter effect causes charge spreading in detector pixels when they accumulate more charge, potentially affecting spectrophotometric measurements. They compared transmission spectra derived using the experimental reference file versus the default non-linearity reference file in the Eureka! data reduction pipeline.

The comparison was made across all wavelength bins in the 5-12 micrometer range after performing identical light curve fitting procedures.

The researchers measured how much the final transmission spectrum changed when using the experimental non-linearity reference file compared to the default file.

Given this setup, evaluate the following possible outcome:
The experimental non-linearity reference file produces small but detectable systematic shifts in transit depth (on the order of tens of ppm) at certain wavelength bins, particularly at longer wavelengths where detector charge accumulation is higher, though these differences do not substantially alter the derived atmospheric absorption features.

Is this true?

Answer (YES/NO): NO